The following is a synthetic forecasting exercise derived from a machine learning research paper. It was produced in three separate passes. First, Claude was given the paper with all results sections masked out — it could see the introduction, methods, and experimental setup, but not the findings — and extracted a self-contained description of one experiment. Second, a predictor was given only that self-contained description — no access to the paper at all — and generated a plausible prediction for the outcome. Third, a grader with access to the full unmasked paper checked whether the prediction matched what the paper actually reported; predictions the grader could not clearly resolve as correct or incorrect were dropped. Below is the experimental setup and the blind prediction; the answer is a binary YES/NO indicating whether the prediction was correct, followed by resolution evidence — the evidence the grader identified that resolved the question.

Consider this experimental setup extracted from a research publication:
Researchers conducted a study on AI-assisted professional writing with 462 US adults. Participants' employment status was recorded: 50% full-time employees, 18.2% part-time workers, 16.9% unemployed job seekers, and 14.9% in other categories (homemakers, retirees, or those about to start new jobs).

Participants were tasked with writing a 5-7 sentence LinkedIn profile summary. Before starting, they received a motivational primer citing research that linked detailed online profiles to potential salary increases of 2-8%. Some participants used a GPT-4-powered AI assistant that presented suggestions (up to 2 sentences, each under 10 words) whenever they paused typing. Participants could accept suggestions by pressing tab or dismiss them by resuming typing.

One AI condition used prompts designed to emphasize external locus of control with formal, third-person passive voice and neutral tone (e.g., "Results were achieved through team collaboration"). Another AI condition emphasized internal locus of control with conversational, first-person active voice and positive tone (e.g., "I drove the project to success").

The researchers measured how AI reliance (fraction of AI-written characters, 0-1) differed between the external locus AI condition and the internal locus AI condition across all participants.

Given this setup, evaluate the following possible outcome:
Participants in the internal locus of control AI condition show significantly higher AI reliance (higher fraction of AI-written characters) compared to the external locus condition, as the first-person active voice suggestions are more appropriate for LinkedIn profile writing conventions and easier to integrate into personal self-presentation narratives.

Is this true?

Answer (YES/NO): YES